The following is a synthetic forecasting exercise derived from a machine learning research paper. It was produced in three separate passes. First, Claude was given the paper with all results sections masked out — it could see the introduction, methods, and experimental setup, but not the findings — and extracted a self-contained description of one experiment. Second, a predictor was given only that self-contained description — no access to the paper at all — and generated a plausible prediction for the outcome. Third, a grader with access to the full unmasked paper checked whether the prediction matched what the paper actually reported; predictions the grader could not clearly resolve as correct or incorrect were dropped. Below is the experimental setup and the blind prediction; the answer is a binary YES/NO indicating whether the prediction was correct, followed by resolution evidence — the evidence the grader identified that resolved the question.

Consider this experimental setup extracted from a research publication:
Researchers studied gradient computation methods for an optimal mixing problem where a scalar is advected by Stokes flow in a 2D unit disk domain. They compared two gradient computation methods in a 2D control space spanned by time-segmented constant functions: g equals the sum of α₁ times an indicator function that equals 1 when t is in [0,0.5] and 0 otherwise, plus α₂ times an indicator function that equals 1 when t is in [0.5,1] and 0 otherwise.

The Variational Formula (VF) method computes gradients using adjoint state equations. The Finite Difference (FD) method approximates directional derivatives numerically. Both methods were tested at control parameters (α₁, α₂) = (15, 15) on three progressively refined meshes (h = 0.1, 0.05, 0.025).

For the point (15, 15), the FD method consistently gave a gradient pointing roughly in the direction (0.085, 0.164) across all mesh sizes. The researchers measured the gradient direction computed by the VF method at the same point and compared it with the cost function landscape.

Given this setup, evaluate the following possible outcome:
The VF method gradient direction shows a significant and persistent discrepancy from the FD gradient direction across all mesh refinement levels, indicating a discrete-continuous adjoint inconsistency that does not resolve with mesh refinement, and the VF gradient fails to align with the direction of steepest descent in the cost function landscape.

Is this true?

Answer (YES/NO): NO